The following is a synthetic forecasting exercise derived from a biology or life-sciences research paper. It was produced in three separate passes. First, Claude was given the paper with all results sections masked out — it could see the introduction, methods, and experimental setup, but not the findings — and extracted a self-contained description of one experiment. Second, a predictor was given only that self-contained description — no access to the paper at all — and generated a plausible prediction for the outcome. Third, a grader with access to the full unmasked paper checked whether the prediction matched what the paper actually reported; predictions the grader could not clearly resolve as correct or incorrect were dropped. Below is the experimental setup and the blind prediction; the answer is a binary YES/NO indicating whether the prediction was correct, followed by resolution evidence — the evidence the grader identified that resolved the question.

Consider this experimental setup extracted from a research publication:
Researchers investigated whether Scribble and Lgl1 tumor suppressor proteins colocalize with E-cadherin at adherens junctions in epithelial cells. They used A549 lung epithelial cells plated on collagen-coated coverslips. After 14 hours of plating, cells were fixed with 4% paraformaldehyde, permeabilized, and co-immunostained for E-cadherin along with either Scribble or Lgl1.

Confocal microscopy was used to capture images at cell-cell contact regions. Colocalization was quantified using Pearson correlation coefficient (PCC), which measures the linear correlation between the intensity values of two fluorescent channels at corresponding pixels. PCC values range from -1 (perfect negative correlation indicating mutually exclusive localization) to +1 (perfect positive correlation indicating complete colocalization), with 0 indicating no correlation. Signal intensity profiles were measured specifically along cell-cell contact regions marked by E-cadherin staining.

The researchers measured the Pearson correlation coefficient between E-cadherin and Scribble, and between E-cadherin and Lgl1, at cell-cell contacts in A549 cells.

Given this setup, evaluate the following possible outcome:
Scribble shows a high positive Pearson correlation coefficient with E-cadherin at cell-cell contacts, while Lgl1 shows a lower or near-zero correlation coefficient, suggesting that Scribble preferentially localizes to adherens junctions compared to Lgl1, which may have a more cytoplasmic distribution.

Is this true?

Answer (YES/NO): NO